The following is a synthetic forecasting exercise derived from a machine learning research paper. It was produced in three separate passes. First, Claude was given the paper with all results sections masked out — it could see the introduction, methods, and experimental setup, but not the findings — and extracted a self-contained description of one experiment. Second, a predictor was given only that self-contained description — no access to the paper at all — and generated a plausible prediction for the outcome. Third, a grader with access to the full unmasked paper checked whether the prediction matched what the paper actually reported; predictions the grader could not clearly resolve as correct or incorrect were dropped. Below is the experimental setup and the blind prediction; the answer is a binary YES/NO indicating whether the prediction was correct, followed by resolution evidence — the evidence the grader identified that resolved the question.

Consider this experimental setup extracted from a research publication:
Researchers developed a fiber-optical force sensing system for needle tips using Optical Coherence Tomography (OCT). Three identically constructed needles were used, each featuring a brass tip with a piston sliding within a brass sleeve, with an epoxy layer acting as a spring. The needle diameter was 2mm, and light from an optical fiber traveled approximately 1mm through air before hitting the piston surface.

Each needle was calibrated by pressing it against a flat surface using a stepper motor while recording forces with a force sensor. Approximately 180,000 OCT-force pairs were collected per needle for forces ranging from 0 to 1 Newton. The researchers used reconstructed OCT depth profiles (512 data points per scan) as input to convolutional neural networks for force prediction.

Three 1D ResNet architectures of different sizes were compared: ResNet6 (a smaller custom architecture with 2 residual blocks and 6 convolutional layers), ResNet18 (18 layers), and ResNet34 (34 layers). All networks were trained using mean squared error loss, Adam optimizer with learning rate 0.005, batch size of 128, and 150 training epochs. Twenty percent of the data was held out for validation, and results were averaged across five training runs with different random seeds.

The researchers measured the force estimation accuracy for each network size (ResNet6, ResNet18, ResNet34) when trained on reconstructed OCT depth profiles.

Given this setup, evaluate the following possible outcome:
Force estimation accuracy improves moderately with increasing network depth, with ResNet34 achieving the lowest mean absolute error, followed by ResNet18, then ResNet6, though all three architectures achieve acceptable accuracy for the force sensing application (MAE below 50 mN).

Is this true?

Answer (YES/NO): NO